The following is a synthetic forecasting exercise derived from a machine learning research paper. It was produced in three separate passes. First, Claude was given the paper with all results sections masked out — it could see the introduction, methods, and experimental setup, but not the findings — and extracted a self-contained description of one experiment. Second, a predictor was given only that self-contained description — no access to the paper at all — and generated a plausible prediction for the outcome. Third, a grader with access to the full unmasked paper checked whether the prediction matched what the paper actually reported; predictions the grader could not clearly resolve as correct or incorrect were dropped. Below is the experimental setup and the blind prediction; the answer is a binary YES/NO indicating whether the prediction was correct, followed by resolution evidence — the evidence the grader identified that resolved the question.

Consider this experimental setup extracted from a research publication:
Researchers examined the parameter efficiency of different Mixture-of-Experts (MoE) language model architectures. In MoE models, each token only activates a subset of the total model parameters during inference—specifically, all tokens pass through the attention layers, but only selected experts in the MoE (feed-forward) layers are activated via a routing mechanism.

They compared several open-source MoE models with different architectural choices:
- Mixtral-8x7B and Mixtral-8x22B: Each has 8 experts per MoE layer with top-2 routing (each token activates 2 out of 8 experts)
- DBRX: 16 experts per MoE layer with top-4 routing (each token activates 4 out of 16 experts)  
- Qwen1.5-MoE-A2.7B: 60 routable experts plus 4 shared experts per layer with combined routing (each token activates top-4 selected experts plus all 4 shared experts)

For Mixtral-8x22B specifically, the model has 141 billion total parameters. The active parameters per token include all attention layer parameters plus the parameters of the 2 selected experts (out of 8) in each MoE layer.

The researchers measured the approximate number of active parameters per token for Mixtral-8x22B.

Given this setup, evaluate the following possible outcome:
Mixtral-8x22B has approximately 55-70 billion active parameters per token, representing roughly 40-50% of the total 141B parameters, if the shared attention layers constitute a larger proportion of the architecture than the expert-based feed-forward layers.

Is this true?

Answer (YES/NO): NO